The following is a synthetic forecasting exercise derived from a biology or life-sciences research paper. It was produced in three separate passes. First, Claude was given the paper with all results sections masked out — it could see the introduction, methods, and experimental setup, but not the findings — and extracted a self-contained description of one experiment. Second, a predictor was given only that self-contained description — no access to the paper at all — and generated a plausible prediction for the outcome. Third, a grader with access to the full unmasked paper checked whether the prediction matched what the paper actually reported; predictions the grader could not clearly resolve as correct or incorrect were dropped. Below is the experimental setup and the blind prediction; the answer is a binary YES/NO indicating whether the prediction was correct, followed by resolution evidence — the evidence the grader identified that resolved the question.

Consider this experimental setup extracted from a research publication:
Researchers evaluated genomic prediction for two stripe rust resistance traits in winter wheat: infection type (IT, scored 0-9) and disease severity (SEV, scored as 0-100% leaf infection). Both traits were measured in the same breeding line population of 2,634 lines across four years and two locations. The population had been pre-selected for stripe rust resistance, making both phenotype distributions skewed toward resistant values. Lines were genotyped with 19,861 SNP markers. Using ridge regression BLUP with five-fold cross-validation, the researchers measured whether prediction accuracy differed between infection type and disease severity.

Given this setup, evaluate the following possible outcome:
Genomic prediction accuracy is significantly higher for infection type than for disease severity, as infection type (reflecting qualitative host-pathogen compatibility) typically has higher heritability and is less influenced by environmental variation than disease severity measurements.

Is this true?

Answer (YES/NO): NO